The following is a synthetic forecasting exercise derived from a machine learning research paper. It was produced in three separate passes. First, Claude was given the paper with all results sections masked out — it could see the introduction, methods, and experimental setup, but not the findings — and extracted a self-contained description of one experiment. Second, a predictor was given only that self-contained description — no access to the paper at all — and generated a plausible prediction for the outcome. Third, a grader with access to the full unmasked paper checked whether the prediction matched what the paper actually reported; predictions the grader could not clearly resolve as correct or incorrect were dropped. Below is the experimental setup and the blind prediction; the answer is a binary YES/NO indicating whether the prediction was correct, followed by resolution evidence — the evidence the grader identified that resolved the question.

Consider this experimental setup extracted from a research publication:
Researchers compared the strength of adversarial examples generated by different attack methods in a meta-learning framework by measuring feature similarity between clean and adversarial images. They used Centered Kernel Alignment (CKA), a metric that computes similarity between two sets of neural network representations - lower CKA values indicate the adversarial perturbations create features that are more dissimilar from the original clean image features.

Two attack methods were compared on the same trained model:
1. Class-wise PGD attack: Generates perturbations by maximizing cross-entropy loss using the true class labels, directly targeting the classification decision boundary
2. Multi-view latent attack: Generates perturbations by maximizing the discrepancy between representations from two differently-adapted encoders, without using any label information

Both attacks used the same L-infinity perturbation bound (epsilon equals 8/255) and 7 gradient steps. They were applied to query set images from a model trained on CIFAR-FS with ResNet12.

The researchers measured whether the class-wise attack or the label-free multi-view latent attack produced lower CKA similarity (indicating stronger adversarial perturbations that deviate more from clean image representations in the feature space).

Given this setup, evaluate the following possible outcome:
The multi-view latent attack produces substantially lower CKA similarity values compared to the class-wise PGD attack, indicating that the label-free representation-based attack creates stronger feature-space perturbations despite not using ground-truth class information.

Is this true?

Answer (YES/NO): YES